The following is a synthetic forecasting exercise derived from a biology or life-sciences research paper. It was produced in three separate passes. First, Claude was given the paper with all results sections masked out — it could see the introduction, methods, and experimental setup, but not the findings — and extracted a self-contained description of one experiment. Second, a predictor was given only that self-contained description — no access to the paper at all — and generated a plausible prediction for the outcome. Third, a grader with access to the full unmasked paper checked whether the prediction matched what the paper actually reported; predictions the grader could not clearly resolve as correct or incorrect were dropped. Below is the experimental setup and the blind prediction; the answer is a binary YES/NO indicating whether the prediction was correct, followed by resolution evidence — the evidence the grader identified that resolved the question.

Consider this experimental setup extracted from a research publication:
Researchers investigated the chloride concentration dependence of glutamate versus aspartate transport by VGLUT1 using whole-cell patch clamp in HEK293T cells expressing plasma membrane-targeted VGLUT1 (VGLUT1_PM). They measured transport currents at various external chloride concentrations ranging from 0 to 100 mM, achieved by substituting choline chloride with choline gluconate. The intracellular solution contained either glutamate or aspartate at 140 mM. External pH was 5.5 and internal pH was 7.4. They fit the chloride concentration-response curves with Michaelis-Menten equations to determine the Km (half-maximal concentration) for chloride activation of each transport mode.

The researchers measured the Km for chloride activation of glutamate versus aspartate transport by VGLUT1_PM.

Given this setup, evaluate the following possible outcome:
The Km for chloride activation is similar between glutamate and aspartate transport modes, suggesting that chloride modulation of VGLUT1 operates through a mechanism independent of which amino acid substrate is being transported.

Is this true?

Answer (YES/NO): YES